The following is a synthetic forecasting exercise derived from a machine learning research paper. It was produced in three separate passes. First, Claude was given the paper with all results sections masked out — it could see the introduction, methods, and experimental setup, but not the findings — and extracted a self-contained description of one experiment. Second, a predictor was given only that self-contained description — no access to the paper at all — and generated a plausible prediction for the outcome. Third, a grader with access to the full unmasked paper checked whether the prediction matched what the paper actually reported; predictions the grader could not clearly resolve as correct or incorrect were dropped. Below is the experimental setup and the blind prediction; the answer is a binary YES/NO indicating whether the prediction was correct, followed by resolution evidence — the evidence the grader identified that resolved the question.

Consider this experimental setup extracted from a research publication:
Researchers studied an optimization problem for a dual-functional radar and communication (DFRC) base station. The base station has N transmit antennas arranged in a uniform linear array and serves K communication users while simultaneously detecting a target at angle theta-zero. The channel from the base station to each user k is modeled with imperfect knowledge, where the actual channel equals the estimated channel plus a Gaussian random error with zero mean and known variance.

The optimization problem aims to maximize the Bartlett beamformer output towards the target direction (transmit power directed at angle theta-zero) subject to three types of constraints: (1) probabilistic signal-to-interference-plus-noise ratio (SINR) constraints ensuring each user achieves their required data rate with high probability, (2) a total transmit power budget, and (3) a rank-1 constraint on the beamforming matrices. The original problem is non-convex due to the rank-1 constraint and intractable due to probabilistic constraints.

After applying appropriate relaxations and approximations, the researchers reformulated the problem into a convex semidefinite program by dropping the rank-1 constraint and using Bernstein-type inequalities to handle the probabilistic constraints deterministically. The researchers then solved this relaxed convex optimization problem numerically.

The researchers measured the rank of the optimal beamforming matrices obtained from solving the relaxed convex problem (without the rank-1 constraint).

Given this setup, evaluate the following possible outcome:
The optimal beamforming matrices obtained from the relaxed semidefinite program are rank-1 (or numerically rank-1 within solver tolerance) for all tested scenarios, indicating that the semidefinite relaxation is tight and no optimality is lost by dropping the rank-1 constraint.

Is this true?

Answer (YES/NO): YES